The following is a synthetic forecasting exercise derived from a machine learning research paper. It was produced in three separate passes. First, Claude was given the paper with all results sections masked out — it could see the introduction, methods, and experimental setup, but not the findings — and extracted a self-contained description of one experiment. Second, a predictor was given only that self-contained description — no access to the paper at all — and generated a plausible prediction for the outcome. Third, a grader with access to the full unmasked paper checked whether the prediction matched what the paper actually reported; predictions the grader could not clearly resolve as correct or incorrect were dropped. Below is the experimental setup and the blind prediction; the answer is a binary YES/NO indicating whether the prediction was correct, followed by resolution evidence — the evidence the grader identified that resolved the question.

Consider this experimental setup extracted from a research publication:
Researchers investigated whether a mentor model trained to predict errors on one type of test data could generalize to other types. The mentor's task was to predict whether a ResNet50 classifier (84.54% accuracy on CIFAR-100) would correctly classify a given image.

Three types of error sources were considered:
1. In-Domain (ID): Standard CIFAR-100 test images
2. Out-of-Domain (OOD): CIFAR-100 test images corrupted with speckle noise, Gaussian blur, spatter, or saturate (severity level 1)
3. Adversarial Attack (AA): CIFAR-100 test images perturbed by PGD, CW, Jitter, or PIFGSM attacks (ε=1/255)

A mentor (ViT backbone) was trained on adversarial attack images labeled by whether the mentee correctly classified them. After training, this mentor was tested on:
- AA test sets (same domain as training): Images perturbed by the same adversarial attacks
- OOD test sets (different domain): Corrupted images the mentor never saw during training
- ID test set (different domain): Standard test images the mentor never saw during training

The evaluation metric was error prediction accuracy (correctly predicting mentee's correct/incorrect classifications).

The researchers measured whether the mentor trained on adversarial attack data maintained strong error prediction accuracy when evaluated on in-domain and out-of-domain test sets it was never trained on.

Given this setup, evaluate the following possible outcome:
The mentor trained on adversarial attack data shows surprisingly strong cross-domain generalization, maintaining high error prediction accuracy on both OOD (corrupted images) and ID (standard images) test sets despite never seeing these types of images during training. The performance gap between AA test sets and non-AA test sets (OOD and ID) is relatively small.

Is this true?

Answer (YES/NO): YES